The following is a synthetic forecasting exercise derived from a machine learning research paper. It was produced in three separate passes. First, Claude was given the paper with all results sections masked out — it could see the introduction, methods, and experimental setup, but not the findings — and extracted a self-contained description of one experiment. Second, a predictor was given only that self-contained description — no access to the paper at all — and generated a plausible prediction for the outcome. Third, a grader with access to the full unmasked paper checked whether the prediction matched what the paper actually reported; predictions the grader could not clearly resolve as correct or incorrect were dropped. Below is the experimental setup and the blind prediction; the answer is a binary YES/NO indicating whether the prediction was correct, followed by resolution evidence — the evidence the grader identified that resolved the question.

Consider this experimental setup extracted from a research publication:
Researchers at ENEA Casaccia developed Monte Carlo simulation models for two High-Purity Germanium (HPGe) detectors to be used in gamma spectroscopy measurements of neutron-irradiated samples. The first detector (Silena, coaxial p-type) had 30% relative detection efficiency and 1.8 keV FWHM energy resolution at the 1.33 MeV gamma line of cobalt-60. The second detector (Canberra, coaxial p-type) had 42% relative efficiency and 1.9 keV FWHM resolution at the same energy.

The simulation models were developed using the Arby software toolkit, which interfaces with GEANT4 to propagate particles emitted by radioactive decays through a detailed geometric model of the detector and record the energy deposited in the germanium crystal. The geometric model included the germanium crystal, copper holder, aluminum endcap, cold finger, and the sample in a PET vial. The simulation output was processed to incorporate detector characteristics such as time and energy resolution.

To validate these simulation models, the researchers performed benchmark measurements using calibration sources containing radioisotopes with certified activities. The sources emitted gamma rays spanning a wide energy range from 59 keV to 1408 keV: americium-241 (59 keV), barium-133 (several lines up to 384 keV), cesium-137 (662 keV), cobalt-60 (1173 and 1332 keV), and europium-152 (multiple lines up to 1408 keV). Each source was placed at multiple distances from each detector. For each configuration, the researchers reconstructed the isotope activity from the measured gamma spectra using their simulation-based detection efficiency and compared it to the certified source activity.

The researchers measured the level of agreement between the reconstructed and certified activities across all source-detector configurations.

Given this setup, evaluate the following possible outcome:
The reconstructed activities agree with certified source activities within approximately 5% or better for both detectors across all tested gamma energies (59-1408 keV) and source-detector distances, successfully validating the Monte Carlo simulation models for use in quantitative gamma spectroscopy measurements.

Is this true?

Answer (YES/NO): YES